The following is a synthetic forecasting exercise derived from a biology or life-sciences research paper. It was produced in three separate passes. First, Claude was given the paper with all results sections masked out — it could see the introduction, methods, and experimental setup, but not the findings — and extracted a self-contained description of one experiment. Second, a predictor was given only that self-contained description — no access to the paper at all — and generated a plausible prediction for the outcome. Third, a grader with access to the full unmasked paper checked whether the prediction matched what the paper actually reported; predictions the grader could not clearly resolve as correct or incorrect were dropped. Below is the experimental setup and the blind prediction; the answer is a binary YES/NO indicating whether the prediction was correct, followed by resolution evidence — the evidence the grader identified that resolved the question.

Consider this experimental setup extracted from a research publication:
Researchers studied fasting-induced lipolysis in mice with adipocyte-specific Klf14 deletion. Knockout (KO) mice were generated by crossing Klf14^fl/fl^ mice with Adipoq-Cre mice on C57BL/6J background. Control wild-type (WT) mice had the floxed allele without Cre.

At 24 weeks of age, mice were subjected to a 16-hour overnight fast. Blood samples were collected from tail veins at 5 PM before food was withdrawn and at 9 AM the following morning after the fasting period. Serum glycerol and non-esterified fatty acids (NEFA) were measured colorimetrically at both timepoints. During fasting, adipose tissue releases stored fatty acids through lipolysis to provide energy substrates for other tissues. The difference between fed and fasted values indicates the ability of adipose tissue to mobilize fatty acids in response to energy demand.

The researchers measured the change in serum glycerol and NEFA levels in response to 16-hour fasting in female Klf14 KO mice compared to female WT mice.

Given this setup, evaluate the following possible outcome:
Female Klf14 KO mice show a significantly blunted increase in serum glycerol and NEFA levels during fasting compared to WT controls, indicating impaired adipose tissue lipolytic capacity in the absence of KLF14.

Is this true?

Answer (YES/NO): NO